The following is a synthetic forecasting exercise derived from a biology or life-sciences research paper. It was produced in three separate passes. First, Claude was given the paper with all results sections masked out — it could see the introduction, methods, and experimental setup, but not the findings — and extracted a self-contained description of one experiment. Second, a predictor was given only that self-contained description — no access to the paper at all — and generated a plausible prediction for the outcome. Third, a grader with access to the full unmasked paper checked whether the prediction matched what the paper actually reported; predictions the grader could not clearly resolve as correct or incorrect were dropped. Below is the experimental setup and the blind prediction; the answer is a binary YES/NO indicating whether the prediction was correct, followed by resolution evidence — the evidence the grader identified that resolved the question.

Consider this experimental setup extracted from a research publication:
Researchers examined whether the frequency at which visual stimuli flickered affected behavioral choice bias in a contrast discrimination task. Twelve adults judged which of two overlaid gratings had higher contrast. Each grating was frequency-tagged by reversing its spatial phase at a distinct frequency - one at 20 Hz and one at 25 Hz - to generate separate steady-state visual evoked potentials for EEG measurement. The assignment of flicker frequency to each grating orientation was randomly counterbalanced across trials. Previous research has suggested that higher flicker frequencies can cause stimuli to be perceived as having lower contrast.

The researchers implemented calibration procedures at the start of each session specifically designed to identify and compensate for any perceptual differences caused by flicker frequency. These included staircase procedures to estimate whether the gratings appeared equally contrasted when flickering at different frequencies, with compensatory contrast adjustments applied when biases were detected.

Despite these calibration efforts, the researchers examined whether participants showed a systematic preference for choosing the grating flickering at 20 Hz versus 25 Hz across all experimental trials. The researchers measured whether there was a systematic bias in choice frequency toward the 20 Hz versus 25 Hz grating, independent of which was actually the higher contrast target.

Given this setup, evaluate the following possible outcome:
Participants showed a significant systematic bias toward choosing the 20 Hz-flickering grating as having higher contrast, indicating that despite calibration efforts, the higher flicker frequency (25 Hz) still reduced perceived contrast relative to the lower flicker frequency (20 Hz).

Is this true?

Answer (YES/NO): NO